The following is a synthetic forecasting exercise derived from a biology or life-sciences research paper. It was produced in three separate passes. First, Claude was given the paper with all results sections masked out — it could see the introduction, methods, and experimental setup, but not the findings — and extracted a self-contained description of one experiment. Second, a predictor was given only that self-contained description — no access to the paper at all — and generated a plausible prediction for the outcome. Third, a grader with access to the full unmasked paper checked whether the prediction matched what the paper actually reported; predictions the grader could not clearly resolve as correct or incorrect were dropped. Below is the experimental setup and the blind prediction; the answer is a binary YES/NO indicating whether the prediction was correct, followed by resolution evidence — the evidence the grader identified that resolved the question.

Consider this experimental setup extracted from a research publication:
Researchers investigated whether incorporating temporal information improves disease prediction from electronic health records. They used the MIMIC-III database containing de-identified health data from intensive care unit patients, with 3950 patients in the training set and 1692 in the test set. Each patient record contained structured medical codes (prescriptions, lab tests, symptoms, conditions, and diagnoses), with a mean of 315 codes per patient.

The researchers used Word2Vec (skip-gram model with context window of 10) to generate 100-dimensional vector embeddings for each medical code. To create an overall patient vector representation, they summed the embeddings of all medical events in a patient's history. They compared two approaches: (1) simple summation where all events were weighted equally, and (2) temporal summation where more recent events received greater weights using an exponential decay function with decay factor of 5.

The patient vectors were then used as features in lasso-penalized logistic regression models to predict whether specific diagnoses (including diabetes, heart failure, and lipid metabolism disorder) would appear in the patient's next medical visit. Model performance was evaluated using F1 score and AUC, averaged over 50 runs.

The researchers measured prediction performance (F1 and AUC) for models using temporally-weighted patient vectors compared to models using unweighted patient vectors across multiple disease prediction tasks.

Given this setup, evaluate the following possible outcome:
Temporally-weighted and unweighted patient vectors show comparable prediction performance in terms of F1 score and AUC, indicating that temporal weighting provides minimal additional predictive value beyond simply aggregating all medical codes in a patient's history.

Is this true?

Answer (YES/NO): NO